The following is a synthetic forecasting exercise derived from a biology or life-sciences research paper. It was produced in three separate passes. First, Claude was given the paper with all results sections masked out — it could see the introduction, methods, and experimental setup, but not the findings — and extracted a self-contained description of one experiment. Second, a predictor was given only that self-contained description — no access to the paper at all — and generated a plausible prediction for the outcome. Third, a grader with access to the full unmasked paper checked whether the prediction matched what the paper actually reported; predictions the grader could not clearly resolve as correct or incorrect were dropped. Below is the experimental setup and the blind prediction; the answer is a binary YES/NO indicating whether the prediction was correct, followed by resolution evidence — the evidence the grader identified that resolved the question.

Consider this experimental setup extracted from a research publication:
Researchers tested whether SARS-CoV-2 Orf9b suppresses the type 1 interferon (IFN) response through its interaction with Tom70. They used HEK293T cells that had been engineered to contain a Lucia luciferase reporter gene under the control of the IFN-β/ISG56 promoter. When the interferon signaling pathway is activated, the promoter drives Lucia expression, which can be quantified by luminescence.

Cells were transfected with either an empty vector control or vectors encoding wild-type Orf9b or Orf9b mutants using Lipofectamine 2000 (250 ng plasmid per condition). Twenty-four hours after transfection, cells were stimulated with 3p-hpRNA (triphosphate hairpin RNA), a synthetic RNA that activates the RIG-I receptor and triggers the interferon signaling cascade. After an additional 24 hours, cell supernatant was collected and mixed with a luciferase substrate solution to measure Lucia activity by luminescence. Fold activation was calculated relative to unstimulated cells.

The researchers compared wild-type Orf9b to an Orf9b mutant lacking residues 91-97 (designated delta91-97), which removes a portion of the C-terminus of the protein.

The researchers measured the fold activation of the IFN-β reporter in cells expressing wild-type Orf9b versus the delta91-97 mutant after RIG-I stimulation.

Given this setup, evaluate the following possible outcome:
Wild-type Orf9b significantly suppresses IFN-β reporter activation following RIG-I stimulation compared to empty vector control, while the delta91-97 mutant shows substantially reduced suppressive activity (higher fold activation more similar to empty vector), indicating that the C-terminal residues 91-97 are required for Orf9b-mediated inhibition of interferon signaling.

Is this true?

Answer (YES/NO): NO